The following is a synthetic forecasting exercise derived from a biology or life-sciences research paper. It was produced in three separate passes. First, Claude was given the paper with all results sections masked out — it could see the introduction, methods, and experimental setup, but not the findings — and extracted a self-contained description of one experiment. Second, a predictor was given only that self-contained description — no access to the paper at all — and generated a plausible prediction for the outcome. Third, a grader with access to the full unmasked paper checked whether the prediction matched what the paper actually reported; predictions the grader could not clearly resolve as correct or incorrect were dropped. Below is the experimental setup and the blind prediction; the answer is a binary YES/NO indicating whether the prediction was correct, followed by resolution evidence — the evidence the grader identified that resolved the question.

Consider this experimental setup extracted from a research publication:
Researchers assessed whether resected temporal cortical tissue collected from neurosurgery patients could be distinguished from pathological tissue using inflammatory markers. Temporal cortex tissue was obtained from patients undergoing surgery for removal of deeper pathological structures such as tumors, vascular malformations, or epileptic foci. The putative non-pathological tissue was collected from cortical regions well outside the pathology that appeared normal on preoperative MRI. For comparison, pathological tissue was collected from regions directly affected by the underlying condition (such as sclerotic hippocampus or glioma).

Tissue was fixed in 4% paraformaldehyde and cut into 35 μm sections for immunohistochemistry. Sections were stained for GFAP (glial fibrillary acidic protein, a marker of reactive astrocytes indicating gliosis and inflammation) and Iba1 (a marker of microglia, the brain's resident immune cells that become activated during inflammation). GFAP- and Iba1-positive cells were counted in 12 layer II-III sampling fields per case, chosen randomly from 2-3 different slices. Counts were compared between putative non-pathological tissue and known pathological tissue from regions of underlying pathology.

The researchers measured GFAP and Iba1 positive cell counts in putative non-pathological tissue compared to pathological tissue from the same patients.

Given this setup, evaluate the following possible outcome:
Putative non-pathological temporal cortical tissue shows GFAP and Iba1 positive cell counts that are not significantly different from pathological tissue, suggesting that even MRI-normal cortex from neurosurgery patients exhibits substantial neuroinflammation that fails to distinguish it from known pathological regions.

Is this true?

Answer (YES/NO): NO